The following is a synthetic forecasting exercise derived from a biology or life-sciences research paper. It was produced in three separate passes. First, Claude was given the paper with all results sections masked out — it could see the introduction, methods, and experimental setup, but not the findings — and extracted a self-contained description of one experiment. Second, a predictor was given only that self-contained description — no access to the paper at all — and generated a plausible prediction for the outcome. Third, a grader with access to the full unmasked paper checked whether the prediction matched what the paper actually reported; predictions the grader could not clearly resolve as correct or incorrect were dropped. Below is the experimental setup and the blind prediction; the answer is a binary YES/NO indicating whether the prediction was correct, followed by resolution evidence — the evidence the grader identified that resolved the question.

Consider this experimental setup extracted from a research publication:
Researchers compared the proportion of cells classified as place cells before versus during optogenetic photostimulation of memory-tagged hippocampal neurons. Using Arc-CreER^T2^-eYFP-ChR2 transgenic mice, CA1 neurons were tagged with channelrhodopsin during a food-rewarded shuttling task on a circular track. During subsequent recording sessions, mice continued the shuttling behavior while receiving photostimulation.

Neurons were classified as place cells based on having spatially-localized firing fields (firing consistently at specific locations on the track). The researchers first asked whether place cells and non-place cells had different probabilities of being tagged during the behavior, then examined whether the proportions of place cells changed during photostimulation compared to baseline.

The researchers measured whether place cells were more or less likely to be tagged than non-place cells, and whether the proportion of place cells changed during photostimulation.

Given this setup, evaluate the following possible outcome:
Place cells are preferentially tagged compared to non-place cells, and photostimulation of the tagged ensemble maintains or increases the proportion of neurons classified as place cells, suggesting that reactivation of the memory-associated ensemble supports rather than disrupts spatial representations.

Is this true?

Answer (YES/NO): NO